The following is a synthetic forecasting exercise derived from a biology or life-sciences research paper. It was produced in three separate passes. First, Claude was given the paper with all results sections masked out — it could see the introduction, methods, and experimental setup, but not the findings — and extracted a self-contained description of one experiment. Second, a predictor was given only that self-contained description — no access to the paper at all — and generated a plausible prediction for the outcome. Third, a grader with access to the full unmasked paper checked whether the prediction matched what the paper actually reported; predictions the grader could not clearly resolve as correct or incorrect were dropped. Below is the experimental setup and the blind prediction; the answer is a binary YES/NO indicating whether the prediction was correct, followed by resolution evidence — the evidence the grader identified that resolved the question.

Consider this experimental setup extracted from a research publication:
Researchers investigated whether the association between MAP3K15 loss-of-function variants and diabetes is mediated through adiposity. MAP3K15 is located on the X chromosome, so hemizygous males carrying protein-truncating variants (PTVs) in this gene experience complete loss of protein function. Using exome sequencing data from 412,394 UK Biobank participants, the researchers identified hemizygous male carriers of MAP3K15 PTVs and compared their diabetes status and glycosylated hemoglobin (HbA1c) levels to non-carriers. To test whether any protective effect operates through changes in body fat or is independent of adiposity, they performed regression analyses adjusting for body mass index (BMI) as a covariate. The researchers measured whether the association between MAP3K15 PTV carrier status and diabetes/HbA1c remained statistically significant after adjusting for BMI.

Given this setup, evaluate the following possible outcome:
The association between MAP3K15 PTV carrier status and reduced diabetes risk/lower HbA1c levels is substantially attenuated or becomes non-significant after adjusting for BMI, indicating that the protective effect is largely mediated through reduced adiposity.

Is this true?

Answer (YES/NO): NO